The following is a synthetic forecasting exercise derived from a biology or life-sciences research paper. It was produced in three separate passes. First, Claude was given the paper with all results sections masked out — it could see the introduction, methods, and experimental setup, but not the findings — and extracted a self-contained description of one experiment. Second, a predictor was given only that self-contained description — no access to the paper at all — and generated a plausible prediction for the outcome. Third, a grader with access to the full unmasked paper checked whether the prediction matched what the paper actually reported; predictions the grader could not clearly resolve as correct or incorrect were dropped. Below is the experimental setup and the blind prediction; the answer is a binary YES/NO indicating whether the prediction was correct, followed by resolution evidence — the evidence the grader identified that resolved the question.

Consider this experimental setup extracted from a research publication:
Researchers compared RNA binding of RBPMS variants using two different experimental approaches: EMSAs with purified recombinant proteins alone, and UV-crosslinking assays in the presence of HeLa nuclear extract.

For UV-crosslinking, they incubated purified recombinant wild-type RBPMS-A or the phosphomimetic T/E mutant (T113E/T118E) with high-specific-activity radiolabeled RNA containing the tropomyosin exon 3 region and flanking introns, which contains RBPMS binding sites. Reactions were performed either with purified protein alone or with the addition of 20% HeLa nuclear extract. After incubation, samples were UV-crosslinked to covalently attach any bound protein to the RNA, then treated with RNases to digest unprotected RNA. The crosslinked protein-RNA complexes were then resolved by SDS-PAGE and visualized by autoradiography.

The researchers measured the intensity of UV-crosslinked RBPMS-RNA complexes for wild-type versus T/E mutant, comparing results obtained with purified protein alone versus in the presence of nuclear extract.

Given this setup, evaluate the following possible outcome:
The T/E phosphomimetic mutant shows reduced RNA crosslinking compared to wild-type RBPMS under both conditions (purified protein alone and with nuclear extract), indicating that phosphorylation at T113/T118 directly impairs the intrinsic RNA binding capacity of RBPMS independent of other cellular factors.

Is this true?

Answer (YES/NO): YES